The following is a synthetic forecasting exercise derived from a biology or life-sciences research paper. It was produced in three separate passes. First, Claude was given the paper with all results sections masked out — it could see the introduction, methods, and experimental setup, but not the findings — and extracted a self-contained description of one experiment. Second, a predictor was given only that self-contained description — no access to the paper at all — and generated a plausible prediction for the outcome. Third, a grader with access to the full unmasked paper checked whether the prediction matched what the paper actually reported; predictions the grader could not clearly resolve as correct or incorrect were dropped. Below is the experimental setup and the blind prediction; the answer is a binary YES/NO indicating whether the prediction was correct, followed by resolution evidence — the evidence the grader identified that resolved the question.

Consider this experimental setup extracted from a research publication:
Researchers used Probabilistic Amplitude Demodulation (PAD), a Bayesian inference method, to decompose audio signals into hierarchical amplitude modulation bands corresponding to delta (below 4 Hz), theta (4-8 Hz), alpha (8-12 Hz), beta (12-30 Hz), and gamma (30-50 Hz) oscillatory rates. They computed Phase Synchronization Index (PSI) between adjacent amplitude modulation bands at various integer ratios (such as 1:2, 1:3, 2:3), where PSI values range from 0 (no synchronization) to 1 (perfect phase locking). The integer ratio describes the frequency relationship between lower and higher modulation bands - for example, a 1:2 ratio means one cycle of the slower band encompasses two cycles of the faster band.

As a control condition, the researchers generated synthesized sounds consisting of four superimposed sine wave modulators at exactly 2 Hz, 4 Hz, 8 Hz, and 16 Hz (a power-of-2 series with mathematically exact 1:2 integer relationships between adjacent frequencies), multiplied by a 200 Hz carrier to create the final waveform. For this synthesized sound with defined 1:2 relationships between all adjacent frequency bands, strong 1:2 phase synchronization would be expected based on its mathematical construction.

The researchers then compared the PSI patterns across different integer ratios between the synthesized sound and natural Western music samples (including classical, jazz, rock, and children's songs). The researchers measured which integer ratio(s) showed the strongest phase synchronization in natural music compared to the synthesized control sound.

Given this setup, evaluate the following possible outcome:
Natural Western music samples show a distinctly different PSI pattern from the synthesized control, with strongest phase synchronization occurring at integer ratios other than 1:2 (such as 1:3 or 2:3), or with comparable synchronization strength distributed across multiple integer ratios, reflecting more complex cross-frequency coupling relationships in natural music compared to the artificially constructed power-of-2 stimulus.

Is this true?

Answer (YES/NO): YES